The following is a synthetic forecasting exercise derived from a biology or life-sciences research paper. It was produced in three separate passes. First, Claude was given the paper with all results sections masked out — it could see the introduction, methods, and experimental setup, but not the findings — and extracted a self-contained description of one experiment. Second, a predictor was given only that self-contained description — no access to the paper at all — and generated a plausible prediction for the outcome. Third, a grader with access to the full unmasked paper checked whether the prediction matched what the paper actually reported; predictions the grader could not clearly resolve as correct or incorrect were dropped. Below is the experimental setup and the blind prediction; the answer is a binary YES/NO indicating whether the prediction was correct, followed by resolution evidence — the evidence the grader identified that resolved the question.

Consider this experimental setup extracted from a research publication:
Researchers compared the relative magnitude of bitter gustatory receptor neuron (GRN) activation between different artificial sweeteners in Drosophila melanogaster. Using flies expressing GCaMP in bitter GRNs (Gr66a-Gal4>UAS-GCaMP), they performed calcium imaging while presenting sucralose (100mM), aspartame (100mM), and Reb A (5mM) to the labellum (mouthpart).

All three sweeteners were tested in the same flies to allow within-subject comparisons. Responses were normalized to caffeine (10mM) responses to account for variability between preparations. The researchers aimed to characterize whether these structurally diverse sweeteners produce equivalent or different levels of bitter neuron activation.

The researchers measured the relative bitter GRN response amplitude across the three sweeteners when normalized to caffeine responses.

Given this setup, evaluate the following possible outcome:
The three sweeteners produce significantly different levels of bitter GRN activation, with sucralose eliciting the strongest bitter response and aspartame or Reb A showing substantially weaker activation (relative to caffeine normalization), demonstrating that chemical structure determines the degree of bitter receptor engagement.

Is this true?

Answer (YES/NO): YES